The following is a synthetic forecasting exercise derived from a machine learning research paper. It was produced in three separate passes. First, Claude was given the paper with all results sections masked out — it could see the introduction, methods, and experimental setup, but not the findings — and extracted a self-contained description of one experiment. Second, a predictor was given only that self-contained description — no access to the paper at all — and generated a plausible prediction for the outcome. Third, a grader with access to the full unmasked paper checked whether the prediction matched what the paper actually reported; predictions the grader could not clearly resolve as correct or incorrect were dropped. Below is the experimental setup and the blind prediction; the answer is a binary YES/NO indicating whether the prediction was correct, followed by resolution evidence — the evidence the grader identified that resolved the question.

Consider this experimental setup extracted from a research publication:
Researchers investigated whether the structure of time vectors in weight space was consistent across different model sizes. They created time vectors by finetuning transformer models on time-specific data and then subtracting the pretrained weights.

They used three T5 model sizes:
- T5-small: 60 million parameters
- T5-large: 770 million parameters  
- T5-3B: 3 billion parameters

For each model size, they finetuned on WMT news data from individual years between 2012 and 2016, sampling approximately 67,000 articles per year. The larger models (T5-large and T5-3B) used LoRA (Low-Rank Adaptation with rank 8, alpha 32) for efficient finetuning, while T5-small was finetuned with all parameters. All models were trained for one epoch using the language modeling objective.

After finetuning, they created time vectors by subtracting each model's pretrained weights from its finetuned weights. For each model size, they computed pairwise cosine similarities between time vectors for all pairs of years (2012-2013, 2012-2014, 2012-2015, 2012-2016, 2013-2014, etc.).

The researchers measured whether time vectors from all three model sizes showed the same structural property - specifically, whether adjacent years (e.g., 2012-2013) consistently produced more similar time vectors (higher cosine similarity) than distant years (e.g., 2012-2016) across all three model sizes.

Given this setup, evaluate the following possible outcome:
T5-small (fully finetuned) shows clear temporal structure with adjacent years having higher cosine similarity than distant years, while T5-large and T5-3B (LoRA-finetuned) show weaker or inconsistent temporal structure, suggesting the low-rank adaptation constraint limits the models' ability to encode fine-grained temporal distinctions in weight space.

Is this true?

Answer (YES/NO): NO